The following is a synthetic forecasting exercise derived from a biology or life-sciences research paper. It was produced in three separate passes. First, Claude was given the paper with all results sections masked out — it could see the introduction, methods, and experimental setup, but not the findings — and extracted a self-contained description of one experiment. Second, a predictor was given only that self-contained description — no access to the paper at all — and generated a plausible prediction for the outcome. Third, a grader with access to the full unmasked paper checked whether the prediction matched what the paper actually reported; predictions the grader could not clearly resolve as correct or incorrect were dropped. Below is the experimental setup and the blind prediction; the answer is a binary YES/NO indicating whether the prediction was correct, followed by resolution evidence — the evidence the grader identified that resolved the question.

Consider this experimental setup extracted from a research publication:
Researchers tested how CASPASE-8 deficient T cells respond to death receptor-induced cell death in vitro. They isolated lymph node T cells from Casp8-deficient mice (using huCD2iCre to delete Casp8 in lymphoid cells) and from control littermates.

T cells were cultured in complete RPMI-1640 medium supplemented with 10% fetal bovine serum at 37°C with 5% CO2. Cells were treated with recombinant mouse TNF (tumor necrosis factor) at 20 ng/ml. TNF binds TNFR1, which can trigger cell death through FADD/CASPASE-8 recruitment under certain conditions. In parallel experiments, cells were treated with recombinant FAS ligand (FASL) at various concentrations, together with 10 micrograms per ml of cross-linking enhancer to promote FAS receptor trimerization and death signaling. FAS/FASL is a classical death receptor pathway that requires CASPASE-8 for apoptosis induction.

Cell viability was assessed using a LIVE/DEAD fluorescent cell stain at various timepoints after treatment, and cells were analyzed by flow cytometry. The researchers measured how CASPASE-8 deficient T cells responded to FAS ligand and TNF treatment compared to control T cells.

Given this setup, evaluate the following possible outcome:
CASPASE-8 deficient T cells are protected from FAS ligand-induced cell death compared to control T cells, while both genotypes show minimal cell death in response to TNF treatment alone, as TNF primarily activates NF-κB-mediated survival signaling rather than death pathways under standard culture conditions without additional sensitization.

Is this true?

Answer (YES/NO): NO